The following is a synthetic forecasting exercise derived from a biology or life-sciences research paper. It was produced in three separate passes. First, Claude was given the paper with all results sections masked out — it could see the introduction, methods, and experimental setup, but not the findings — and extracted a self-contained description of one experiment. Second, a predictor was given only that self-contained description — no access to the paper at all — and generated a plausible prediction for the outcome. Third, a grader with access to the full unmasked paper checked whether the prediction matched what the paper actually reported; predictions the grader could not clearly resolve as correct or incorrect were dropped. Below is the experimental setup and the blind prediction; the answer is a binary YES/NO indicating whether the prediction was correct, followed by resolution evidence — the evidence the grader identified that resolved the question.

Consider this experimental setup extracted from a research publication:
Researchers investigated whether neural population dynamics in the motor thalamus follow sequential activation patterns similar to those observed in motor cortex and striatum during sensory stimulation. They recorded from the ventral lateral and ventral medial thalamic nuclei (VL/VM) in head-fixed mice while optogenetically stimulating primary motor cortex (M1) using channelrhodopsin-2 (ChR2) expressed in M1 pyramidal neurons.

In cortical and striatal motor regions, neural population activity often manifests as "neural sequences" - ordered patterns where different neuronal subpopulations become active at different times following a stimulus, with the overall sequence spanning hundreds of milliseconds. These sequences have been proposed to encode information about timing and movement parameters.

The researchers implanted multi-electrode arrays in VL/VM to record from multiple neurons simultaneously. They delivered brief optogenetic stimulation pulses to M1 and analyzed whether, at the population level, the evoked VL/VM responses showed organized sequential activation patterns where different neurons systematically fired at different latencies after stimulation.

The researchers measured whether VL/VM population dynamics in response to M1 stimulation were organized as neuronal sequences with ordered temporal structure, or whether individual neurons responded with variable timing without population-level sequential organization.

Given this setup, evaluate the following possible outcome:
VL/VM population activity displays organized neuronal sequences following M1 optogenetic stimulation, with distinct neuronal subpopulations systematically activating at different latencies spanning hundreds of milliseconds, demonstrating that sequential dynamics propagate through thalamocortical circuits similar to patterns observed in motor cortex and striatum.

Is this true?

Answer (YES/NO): YES